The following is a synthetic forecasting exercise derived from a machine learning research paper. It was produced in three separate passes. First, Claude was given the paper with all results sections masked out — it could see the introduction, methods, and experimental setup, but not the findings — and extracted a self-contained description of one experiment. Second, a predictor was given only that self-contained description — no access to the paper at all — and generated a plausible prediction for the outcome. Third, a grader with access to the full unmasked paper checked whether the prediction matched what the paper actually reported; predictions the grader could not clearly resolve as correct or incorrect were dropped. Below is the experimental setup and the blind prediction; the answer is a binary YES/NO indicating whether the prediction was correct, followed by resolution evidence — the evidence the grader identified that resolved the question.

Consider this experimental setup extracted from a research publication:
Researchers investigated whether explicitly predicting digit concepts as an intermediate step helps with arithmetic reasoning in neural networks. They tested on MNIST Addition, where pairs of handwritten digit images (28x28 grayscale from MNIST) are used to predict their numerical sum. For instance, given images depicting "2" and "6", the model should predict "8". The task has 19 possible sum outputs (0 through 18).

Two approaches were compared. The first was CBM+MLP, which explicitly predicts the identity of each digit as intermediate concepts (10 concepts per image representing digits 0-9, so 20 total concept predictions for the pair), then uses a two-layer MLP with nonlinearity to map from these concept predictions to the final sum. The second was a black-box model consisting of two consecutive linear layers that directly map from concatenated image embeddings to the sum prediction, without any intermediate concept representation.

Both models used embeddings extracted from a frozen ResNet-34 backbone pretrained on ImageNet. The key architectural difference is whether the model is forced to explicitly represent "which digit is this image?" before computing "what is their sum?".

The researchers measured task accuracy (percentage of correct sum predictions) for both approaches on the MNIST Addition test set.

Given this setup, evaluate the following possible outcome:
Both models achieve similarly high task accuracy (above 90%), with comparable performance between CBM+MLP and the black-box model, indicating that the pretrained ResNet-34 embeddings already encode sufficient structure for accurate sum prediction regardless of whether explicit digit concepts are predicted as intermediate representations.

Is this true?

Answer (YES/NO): NO